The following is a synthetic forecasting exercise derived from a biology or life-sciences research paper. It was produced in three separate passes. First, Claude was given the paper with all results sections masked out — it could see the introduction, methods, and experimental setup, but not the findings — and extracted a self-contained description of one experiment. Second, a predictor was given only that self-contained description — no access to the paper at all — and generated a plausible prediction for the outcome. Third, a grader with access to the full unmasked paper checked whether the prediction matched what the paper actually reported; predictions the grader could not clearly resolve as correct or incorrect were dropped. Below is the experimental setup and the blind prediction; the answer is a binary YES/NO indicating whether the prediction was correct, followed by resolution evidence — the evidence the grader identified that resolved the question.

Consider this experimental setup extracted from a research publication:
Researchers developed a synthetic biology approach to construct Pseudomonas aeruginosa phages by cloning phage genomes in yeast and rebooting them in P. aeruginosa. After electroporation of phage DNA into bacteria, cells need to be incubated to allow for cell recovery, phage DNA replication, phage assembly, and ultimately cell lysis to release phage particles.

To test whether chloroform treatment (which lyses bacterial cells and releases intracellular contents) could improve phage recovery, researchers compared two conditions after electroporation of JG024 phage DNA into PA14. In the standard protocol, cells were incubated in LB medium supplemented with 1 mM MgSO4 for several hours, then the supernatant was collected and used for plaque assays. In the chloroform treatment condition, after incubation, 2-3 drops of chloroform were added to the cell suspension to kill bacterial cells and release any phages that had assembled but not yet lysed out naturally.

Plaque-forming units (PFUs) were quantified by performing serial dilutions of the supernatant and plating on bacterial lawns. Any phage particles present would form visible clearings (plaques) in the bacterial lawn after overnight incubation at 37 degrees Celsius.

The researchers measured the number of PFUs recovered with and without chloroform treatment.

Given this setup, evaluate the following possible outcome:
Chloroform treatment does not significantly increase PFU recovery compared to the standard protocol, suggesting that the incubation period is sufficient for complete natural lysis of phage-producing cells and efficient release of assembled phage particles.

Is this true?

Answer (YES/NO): YES